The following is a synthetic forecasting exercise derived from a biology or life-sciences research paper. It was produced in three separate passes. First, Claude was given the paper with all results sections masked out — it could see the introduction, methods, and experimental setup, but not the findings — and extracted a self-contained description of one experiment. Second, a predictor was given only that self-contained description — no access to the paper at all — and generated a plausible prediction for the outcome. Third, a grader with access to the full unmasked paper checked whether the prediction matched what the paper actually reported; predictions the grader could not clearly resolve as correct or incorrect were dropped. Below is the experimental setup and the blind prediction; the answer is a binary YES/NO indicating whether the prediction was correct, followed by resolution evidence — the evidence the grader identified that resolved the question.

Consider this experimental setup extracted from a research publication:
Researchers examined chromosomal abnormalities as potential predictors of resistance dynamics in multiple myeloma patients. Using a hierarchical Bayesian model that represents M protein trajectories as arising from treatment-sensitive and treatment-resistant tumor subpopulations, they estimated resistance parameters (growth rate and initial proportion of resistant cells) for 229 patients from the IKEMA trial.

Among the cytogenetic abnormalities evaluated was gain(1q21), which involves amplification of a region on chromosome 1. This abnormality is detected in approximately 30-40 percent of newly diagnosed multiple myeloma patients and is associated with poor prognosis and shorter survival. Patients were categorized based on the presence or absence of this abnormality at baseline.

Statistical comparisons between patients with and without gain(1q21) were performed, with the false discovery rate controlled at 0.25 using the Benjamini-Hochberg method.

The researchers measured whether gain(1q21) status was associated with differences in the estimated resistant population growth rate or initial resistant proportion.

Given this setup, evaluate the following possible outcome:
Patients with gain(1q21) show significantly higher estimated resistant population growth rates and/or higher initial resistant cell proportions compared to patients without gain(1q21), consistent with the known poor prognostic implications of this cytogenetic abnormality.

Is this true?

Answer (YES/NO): NO